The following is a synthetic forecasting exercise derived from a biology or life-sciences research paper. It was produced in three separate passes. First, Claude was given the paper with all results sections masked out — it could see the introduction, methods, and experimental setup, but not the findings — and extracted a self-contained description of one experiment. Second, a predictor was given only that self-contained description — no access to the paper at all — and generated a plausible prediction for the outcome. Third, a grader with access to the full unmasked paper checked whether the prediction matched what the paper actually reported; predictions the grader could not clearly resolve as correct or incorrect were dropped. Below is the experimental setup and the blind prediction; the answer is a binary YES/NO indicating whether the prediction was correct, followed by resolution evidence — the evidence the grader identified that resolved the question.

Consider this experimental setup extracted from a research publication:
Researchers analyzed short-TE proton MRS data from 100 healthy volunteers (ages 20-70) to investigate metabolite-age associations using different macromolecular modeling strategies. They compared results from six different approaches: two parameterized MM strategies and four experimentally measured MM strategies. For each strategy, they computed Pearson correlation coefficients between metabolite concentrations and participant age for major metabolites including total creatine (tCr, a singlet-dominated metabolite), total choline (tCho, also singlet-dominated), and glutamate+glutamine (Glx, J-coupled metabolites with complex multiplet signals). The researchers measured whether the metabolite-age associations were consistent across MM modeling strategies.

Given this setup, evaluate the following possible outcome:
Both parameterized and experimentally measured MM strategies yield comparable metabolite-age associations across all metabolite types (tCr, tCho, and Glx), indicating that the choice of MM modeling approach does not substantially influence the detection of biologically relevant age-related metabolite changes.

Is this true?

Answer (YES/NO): NO